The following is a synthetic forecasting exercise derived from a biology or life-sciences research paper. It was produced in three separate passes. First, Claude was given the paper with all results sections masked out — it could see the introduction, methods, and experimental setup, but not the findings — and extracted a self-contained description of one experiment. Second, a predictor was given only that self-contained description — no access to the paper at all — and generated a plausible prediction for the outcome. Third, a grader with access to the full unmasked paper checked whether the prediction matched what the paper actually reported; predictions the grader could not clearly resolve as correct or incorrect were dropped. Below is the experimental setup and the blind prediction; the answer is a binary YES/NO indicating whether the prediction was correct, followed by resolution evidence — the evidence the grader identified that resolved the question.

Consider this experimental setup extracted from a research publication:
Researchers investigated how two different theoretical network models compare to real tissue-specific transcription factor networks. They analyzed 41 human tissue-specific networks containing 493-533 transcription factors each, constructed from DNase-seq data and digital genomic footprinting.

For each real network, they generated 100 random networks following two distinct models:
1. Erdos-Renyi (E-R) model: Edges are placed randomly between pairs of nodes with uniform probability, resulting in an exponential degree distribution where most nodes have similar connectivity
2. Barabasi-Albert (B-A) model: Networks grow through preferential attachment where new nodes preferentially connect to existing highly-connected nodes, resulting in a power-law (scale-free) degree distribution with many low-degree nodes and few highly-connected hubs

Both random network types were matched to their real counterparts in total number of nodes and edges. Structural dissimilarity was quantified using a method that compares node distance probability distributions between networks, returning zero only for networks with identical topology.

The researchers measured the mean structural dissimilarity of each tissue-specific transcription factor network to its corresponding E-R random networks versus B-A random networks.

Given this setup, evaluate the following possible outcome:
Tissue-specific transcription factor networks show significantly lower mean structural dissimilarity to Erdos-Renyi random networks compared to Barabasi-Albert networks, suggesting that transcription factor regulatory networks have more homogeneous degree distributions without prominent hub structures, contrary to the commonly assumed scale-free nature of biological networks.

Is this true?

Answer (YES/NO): NO